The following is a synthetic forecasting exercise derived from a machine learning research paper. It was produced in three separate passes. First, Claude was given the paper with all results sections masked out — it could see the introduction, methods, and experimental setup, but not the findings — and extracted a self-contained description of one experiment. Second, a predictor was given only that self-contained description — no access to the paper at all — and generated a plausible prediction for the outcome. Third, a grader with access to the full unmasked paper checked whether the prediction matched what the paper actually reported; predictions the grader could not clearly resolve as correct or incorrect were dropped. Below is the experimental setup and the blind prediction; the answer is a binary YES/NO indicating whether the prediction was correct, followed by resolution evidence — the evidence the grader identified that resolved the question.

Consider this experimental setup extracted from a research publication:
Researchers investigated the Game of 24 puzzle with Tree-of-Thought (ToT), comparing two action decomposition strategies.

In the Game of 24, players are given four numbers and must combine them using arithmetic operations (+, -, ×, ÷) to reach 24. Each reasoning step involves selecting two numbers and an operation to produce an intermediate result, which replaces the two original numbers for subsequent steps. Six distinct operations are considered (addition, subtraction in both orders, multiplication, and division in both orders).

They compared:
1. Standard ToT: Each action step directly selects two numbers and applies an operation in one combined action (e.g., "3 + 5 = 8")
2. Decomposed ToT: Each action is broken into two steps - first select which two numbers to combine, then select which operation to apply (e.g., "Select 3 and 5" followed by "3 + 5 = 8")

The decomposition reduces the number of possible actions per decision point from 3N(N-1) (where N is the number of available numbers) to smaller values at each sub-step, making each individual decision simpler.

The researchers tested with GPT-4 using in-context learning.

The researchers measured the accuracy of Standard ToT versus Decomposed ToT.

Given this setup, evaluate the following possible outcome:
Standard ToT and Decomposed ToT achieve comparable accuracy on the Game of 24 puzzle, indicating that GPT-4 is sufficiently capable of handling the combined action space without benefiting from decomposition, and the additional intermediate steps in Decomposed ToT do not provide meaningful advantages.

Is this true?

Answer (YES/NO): NO